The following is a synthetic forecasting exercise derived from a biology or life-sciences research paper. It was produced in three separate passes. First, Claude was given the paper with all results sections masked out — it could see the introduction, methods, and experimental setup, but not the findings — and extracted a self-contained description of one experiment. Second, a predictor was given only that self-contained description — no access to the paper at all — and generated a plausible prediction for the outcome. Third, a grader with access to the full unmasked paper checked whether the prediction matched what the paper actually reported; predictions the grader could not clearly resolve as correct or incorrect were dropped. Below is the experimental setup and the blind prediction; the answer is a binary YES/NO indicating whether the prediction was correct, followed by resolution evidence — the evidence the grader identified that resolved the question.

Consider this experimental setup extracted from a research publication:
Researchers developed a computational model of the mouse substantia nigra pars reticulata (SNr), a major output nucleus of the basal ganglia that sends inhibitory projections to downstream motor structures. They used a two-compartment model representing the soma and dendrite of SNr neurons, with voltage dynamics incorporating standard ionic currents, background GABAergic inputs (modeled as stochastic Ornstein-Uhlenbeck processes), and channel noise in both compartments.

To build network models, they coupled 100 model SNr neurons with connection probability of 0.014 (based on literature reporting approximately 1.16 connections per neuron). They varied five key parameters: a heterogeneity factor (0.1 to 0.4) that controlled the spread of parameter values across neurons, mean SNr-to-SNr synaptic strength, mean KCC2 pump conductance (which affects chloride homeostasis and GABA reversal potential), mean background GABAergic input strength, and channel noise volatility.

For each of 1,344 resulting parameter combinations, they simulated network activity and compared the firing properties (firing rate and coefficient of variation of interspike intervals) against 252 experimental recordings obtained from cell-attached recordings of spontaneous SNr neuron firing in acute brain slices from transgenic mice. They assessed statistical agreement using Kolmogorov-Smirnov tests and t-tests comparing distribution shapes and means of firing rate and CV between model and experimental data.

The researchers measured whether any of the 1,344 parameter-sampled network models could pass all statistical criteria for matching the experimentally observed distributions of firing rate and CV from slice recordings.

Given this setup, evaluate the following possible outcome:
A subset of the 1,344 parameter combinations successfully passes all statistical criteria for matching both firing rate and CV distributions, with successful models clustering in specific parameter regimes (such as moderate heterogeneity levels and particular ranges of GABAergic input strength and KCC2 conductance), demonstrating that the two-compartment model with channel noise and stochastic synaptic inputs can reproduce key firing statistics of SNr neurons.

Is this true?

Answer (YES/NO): NO